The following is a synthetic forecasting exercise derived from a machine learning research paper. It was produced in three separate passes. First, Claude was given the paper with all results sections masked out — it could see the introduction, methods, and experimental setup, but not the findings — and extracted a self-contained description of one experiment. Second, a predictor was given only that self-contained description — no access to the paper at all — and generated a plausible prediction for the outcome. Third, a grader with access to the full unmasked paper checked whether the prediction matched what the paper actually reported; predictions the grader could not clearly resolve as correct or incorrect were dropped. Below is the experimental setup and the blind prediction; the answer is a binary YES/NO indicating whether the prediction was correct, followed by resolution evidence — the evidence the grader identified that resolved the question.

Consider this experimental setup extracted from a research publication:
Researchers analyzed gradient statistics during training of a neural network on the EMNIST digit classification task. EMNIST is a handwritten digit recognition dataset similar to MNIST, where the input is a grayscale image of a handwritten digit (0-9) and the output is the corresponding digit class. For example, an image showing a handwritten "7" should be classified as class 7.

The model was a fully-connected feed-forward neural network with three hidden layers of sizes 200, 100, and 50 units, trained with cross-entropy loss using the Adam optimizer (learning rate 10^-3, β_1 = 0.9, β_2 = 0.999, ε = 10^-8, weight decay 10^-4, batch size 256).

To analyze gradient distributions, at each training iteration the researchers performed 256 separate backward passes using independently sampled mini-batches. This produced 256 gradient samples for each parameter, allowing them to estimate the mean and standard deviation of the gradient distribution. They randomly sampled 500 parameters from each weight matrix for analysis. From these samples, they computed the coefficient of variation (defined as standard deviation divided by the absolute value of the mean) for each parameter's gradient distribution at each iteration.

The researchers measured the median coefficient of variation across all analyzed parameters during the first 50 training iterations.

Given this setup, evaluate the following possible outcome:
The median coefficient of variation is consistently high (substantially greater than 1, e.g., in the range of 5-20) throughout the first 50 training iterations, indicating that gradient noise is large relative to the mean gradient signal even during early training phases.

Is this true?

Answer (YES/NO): NO